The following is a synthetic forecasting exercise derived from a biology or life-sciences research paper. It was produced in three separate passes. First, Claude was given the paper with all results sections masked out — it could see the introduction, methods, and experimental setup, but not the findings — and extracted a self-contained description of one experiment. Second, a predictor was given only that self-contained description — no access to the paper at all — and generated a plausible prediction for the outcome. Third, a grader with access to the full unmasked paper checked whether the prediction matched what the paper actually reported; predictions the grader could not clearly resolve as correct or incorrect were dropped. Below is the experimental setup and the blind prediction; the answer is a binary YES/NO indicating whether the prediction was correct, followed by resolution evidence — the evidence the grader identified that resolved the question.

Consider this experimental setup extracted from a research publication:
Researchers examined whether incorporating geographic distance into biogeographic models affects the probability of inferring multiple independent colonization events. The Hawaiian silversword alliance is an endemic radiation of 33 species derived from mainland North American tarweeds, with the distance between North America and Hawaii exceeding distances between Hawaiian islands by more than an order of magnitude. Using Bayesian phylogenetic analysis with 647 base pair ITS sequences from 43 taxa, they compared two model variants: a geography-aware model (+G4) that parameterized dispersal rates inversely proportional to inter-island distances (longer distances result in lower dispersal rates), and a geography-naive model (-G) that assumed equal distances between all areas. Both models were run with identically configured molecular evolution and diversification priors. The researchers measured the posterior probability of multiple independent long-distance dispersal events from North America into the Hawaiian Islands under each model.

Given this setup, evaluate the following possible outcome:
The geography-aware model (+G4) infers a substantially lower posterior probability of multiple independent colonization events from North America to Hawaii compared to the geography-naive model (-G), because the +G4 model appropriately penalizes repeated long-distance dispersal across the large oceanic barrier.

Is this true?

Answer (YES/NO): YES